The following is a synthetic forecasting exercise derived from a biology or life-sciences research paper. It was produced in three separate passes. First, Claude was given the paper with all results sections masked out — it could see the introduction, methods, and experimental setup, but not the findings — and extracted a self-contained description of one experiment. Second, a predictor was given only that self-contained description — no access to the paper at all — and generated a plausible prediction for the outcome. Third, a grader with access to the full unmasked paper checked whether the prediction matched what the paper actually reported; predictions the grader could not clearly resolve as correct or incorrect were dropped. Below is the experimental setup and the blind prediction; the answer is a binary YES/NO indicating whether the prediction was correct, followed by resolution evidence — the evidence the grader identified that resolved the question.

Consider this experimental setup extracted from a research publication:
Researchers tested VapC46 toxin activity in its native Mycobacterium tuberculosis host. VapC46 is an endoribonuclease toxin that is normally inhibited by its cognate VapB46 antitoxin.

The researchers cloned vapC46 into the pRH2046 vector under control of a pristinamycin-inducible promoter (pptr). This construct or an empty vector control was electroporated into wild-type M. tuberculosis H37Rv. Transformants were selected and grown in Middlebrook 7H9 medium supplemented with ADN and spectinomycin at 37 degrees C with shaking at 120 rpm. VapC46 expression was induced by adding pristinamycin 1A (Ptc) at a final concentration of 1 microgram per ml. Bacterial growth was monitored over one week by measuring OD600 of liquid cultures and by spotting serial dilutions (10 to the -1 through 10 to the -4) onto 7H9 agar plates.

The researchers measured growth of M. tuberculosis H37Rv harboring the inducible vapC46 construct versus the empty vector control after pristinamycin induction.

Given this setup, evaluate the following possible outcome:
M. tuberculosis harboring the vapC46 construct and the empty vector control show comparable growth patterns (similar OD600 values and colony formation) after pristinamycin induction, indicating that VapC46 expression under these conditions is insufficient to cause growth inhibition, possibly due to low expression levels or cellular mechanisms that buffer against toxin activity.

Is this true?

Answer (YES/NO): NO